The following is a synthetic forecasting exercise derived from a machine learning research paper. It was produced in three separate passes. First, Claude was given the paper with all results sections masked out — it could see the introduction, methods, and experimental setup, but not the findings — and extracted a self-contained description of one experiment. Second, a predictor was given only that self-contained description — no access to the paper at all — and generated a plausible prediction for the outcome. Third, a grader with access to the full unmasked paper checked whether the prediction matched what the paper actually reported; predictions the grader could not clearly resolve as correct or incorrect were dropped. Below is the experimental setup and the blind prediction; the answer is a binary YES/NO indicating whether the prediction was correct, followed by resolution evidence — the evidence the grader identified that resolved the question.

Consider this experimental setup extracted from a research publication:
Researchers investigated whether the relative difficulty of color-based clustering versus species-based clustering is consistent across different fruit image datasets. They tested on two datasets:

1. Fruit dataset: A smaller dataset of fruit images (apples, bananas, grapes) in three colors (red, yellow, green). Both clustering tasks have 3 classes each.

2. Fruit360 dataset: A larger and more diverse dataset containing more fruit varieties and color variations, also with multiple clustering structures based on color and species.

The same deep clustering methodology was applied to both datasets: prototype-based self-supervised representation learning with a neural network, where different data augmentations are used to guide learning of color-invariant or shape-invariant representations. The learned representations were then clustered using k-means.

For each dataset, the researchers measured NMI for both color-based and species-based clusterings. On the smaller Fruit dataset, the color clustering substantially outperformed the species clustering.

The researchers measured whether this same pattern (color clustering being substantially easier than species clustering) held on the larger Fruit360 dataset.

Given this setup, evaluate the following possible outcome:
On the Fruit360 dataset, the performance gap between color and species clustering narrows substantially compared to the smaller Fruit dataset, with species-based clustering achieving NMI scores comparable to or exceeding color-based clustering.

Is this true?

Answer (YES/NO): YES